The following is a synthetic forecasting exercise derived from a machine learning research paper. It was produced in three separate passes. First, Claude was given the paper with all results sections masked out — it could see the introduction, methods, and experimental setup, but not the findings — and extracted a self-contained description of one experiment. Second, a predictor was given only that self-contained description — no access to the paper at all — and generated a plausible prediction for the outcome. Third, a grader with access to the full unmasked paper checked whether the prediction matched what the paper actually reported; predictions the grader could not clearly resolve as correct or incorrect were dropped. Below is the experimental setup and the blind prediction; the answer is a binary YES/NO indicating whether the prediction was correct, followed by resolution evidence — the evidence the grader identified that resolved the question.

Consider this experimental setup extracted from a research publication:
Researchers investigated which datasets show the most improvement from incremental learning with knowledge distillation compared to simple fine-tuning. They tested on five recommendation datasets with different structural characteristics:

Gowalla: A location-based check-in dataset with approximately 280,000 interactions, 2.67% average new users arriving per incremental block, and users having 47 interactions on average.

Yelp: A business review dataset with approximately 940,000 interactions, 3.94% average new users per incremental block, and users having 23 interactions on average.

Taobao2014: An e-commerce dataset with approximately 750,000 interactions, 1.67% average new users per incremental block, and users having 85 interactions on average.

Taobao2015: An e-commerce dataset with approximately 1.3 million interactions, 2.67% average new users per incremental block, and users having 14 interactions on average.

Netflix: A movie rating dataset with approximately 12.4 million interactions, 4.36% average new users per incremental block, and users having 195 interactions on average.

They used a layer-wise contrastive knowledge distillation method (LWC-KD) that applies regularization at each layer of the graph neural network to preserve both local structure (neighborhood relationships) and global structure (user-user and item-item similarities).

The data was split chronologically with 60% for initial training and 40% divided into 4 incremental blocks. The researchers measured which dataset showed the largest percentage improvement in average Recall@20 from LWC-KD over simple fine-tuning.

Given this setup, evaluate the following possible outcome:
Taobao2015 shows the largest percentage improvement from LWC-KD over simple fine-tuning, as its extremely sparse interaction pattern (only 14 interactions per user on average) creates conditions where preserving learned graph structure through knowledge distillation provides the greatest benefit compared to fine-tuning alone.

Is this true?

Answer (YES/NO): NO